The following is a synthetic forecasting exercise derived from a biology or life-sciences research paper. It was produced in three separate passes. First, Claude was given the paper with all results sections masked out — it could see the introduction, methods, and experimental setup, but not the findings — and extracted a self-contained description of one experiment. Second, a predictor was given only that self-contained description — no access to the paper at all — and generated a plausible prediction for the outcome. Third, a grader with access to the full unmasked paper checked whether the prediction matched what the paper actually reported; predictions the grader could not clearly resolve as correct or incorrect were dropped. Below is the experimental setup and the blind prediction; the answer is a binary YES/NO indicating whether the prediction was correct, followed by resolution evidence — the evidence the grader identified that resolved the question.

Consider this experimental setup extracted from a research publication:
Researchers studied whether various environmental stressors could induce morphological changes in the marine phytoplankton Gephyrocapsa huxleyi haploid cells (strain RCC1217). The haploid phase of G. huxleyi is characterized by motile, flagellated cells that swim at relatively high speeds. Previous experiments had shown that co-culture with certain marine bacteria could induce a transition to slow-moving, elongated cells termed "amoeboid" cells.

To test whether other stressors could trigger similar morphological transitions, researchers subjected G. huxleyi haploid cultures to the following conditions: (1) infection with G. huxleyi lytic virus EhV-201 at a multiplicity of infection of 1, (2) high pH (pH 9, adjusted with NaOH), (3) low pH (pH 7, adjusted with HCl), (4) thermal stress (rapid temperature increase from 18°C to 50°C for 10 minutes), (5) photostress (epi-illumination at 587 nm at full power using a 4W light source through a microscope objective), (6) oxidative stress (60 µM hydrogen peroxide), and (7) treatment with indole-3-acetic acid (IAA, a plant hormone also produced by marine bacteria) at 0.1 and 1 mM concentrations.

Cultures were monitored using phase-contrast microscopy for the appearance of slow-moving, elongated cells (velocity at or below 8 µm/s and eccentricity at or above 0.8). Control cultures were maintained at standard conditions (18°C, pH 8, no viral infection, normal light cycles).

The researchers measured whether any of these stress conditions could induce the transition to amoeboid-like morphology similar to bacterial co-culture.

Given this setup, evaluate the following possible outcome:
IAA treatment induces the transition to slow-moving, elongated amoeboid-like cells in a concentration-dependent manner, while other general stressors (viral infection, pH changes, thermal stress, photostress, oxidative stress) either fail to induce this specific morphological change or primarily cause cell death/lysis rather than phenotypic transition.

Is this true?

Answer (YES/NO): NO